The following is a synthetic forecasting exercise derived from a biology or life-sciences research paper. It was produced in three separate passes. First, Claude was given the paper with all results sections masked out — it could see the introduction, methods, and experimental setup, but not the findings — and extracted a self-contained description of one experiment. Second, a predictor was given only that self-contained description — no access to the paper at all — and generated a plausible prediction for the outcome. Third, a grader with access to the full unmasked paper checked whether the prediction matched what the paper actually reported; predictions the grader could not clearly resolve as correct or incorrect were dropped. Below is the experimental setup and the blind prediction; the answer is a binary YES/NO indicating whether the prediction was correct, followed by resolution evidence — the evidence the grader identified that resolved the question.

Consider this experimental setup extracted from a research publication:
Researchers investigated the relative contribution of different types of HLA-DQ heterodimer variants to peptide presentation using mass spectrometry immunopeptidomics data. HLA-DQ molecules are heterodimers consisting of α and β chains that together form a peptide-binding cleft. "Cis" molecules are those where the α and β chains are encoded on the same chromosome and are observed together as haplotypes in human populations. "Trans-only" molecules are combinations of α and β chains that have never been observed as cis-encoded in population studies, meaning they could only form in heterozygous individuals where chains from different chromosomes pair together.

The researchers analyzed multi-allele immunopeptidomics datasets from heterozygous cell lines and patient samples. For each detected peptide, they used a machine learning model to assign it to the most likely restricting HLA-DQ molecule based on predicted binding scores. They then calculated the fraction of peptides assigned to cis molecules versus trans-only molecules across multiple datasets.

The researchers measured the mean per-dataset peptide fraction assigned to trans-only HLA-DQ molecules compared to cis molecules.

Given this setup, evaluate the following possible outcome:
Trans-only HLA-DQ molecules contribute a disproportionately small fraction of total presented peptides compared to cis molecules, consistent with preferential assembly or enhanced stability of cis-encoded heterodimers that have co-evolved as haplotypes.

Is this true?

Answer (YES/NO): YES